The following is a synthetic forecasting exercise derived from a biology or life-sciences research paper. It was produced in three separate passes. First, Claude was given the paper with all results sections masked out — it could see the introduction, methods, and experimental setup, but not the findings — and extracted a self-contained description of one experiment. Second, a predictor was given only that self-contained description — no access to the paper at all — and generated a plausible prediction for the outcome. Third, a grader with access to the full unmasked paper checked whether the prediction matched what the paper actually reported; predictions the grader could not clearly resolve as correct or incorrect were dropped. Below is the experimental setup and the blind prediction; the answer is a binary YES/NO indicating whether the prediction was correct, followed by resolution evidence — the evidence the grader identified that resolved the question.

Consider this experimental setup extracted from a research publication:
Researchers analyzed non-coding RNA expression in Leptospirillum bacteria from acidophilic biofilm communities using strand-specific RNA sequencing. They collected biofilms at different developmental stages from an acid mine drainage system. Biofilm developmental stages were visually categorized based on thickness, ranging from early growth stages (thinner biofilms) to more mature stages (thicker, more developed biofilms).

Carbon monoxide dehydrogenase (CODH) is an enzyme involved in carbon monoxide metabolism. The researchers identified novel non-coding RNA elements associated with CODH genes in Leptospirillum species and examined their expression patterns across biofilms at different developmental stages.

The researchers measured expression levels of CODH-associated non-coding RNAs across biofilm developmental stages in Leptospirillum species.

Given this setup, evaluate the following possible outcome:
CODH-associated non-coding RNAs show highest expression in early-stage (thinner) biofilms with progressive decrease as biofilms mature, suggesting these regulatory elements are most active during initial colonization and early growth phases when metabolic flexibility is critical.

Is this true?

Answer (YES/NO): NO